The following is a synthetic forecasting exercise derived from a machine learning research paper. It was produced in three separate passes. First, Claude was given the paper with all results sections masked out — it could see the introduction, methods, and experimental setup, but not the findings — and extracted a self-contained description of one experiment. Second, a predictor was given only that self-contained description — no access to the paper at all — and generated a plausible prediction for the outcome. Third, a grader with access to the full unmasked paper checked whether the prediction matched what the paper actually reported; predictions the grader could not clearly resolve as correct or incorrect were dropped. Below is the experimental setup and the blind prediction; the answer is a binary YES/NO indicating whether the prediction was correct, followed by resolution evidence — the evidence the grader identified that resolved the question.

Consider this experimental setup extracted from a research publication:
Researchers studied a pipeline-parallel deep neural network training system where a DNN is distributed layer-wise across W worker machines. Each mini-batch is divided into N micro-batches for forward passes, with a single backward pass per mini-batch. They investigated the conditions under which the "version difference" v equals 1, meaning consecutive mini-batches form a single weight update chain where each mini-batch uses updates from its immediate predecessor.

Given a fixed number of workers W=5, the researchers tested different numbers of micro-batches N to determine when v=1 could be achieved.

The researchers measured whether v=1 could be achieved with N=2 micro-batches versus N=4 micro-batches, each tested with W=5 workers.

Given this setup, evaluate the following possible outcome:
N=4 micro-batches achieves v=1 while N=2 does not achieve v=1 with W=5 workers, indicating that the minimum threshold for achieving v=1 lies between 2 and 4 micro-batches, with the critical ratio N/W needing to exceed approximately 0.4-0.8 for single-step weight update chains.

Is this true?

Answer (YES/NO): YES